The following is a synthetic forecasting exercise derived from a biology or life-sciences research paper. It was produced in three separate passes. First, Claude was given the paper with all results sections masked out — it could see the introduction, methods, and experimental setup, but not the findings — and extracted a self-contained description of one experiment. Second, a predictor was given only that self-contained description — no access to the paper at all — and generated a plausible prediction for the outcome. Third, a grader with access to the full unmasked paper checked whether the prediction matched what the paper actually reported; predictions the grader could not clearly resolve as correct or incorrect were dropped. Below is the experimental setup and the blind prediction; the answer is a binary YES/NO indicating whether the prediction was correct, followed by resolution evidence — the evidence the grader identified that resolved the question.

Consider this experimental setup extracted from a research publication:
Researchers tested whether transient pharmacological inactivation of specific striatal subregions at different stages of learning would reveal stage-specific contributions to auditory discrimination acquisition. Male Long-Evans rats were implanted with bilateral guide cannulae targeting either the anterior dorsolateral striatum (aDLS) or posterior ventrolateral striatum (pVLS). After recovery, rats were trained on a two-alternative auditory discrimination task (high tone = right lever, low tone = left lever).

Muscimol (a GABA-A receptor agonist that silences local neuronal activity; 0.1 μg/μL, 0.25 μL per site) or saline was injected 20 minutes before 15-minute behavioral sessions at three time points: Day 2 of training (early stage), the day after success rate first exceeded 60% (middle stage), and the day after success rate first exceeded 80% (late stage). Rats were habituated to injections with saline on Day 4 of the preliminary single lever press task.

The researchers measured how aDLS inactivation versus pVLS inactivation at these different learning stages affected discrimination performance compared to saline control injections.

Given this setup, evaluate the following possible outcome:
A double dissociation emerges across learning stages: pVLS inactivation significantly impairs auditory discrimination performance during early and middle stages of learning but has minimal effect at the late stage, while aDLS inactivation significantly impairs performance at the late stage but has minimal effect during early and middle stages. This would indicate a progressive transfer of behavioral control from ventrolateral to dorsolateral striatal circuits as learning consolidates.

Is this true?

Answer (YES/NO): NO